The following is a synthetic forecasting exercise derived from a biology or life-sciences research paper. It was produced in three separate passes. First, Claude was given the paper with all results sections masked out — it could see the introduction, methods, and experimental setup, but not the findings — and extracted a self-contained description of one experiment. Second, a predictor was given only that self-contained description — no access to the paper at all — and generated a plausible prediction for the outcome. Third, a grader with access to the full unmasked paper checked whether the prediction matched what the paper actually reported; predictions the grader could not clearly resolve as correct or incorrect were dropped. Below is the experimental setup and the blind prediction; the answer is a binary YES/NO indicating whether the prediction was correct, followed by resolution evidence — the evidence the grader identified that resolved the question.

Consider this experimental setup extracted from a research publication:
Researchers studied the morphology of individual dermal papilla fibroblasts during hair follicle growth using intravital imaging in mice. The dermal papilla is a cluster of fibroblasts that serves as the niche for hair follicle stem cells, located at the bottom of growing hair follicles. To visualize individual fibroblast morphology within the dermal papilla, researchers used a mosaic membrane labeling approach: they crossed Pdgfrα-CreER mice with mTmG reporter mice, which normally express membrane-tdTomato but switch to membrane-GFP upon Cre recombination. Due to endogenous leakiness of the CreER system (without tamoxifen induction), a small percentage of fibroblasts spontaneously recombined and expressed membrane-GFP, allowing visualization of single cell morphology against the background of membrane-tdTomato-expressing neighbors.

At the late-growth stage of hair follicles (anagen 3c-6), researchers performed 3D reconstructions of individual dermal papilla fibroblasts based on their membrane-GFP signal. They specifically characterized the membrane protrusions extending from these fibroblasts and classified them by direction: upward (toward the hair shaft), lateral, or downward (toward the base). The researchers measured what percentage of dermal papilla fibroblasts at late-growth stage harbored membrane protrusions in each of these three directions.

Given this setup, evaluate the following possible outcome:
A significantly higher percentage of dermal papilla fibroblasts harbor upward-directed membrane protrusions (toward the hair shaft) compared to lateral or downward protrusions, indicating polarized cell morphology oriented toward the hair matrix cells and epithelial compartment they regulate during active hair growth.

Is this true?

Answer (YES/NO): YES